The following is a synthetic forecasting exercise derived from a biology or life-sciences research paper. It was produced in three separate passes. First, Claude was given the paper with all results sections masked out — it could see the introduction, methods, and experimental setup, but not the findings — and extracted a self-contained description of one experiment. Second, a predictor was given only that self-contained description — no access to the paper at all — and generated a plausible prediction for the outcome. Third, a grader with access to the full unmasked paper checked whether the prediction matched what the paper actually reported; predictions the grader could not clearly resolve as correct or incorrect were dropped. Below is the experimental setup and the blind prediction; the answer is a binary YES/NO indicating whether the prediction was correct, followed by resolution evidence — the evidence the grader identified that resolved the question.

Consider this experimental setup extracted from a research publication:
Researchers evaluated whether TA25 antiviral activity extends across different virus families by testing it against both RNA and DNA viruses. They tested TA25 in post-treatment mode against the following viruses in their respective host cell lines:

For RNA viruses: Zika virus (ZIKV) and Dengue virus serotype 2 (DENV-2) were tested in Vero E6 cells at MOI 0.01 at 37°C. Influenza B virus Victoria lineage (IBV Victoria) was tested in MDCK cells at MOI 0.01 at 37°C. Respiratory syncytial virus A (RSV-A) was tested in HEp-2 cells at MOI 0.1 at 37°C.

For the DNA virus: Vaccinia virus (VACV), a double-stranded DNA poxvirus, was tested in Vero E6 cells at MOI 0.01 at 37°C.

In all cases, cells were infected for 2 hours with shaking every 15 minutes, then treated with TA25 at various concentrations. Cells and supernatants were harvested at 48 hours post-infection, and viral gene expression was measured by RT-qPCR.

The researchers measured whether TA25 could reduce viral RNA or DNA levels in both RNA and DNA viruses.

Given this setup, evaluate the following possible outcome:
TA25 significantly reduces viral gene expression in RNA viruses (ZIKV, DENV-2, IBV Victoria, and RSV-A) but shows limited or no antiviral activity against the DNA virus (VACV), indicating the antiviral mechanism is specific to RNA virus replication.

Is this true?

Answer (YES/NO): NO